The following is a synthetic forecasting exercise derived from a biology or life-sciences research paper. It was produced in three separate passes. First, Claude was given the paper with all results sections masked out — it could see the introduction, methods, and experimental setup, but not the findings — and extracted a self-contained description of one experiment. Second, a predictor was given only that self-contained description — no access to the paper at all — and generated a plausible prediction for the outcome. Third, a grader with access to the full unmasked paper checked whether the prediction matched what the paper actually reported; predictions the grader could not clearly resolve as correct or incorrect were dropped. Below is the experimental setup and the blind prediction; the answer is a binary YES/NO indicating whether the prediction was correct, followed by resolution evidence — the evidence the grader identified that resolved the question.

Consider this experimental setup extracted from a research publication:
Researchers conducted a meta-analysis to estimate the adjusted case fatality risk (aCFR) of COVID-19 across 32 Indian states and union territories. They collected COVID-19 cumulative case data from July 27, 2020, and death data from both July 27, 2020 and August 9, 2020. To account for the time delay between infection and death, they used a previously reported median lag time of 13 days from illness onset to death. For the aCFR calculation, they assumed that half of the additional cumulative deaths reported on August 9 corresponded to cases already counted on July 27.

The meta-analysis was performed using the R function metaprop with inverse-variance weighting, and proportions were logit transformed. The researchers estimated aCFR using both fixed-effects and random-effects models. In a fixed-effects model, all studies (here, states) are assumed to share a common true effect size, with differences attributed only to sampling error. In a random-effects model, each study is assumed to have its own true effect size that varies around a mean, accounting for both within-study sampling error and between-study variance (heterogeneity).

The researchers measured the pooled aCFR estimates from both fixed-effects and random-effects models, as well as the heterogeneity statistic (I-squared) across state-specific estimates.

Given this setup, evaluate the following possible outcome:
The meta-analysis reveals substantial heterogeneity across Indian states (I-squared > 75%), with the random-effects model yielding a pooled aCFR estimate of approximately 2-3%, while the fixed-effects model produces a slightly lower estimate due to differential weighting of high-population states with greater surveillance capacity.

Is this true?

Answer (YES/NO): NO